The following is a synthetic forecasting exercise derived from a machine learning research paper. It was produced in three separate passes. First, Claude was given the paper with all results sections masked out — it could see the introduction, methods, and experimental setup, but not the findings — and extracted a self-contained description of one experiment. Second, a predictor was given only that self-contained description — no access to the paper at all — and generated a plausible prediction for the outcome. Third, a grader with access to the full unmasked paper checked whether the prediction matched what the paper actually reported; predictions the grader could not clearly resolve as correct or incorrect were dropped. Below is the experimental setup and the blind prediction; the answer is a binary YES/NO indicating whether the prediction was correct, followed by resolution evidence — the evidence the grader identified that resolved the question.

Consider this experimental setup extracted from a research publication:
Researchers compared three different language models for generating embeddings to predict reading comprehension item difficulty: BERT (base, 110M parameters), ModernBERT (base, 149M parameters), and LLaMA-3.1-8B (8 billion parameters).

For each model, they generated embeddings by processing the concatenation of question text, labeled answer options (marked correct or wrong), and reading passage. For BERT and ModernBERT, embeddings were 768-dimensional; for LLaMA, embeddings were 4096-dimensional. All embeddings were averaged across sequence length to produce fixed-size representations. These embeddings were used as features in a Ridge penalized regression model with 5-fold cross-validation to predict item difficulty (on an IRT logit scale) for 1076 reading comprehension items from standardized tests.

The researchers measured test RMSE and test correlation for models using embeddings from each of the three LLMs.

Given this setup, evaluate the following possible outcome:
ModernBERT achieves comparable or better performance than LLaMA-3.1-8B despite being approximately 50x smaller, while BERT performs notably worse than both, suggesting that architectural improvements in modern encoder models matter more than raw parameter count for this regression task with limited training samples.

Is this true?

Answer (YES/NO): NO